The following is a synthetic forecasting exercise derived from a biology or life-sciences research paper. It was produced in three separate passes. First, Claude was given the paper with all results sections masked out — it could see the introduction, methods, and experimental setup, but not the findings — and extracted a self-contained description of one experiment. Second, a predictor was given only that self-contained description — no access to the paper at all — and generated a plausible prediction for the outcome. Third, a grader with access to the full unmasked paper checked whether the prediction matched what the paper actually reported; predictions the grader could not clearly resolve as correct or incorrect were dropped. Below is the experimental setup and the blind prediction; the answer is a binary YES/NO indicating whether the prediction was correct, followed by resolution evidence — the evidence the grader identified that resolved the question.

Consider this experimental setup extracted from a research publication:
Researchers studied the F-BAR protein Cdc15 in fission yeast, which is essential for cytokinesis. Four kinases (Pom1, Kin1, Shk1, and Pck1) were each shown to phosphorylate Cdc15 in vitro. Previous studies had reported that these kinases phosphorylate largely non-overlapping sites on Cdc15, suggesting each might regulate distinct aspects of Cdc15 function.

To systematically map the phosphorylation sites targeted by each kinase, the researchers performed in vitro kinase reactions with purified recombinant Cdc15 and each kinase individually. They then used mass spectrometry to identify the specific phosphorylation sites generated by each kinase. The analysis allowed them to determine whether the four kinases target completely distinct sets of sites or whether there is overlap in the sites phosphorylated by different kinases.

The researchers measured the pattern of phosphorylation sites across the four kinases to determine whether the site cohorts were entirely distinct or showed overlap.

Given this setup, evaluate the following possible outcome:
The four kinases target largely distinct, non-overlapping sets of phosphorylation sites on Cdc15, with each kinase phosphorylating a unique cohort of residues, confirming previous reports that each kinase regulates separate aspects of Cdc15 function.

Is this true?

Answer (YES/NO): NO